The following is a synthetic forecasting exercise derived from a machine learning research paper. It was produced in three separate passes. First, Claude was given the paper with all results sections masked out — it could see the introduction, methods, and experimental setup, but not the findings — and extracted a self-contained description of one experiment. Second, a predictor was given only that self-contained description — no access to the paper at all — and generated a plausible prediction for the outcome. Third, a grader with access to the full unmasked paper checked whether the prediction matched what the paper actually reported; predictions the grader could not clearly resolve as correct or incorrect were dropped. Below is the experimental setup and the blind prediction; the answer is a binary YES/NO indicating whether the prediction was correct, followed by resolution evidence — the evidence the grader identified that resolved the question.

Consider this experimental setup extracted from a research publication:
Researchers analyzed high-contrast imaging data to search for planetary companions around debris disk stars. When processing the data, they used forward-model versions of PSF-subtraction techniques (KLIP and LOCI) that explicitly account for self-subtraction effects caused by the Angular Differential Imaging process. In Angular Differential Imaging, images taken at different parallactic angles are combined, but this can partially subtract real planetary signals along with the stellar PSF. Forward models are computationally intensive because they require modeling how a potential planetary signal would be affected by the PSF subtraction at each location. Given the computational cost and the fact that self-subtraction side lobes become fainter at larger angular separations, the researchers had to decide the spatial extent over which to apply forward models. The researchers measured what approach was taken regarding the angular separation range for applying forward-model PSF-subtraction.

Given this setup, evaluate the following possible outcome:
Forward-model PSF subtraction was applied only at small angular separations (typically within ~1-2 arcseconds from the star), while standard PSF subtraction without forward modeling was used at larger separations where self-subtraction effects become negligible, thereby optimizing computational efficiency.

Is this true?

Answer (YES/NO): NO